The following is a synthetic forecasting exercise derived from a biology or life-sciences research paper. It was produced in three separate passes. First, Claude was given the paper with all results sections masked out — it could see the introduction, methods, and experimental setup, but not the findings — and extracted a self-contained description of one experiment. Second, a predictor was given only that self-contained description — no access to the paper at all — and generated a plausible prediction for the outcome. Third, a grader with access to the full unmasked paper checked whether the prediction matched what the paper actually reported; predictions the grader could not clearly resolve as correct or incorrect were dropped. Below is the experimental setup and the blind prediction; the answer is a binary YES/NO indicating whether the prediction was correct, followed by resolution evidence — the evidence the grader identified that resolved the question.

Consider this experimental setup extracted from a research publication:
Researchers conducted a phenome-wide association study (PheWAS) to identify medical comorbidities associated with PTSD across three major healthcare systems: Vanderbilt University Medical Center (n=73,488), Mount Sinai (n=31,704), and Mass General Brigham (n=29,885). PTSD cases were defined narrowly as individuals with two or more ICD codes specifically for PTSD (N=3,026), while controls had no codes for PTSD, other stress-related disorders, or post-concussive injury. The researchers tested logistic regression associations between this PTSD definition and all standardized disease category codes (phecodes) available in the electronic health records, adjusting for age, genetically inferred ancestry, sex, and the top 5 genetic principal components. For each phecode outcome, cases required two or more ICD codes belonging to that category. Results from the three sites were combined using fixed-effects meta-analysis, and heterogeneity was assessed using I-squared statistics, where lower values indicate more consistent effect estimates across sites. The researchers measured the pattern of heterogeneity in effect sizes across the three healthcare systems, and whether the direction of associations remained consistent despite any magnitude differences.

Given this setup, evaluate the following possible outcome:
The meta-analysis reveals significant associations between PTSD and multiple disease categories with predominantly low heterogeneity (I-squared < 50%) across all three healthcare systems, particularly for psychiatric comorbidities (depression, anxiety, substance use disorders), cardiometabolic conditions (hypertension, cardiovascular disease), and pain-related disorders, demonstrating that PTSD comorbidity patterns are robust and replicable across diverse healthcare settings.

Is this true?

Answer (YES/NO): NO